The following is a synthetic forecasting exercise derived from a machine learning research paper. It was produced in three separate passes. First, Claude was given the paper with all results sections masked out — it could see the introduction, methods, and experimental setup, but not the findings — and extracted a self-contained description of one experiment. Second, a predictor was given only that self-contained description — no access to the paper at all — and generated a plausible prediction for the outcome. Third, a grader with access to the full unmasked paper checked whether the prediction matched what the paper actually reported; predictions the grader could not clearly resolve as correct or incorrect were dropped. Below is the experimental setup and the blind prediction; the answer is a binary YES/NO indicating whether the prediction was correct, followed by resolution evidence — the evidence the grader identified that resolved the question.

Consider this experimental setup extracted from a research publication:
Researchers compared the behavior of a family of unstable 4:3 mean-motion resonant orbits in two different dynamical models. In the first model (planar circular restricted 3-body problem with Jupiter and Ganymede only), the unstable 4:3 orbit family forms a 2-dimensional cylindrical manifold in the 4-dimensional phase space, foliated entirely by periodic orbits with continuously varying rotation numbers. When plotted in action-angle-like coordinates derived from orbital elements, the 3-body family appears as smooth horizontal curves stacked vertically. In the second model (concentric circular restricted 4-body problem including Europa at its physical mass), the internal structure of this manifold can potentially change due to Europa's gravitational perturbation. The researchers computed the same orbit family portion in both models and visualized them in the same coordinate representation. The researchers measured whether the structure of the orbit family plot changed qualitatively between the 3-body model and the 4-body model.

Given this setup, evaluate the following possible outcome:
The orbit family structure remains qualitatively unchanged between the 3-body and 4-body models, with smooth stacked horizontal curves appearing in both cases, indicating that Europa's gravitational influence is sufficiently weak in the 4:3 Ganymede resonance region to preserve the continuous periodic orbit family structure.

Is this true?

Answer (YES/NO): NO